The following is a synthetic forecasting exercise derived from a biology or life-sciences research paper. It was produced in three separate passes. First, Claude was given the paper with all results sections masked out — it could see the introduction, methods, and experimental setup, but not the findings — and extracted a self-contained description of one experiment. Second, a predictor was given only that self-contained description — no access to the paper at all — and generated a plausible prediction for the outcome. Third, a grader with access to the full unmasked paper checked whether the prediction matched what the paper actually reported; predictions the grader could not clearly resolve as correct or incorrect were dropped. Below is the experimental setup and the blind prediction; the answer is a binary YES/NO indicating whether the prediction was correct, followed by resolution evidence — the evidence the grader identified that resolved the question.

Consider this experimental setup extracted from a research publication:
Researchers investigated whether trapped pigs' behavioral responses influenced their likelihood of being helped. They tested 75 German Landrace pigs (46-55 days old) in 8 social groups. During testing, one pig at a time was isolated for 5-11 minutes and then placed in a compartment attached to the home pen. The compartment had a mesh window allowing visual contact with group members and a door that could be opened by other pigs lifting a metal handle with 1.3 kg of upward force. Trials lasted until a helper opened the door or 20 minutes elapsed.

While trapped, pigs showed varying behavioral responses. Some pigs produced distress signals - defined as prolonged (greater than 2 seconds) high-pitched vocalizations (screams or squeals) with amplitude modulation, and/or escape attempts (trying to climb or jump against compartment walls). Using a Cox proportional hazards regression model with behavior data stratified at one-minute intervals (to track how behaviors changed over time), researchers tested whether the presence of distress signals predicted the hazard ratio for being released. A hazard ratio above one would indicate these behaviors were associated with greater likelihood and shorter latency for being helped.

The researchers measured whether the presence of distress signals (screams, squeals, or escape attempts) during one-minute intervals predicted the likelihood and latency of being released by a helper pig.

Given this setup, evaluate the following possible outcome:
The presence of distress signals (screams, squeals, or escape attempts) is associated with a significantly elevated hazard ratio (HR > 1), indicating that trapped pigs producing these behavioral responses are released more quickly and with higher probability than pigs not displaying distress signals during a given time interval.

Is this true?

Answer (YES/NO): YES